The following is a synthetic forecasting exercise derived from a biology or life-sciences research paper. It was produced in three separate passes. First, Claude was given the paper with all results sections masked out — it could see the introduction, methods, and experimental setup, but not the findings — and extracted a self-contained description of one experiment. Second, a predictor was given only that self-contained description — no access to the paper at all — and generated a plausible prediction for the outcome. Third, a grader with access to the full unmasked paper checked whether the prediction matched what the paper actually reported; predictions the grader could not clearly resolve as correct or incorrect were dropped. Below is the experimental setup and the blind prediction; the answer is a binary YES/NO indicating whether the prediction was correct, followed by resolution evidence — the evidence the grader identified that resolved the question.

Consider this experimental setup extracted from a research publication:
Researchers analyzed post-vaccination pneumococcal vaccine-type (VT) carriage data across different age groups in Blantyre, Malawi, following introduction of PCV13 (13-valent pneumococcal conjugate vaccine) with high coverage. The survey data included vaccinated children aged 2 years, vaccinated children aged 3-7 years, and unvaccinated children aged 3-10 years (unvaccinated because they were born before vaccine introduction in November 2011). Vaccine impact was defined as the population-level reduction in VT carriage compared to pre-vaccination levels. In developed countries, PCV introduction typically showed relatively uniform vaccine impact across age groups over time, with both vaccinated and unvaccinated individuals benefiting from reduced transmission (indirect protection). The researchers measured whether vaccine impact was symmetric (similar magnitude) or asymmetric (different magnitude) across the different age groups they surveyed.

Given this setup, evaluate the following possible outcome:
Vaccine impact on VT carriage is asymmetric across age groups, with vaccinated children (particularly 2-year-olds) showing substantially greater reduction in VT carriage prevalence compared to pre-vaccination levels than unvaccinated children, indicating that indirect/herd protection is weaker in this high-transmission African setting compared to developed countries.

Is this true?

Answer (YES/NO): NO